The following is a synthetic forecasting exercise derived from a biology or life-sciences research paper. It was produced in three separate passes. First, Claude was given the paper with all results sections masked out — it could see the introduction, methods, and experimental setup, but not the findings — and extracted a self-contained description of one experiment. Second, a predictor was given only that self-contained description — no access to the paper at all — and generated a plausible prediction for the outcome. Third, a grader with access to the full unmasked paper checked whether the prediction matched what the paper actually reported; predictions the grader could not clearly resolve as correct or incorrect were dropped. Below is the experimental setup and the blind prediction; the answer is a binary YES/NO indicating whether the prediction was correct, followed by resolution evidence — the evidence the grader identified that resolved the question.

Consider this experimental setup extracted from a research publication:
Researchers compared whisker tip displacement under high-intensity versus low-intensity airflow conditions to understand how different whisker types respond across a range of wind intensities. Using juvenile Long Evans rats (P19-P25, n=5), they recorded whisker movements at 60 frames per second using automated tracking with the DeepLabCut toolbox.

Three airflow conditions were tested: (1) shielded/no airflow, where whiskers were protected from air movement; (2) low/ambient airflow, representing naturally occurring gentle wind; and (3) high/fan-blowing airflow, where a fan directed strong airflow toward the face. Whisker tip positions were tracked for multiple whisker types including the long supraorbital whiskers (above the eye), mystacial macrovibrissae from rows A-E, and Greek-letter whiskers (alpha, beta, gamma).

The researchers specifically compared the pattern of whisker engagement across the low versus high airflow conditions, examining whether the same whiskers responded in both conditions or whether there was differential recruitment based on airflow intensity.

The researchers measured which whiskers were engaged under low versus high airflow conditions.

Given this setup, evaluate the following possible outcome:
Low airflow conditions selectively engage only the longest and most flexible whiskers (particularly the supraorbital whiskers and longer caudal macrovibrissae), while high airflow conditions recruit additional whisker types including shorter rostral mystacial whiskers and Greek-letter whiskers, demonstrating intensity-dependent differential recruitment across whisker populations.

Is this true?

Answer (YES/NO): NO